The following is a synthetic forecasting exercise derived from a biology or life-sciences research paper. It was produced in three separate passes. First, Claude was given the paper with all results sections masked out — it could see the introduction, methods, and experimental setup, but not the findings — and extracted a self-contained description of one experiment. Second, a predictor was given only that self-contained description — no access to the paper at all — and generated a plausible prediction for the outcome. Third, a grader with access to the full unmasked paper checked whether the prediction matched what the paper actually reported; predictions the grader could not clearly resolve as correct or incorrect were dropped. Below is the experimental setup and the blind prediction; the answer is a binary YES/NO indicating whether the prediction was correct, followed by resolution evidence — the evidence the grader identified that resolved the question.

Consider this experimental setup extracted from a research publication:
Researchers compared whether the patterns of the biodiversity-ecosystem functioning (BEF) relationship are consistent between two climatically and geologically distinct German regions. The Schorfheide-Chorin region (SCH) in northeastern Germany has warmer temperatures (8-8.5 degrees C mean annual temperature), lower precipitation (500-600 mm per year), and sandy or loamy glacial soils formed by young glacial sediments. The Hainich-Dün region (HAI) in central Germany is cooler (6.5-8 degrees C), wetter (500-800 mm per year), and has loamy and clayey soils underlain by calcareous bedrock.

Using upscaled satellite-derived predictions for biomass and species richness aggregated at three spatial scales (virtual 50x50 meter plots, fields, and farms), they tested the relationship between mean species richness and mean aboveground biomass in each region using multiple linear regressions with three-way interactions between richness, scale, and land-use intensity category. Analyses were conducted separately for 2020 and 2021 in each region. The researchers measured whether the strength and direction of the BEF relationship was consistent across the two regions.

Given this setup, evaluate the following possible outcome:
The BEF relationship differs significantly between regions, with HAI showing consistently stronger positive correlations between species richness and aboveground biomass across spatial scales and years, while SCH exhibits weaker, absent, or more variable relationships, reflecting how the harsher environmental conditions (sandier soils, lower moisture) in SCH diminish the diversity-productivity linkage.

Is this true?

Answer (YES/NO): NO